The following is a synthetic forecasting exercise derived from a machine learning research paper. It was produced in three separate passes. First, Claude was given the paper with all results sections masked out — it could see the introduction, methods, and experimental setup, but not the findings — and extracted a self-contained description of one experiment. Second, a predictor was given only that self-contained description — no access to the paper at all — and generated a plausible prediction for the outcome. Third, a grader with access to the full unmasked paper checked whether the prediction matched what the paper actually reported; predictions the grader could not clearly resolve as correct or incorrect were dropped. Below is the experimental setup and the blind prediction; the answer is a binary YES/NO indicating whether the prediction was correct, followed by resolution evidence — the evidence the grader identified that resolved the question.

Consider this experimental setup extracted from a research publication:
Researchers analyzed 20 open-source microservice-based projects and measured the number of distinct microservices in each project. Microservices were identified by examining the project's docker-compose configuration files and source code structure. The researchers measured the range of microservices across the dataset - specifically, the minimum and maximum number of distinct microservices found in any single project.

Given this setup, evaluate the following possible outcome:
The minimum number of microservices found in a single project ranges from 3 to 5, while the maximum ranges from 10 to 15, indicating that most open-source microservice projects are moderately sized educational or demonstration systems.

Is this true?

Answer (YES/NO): NO